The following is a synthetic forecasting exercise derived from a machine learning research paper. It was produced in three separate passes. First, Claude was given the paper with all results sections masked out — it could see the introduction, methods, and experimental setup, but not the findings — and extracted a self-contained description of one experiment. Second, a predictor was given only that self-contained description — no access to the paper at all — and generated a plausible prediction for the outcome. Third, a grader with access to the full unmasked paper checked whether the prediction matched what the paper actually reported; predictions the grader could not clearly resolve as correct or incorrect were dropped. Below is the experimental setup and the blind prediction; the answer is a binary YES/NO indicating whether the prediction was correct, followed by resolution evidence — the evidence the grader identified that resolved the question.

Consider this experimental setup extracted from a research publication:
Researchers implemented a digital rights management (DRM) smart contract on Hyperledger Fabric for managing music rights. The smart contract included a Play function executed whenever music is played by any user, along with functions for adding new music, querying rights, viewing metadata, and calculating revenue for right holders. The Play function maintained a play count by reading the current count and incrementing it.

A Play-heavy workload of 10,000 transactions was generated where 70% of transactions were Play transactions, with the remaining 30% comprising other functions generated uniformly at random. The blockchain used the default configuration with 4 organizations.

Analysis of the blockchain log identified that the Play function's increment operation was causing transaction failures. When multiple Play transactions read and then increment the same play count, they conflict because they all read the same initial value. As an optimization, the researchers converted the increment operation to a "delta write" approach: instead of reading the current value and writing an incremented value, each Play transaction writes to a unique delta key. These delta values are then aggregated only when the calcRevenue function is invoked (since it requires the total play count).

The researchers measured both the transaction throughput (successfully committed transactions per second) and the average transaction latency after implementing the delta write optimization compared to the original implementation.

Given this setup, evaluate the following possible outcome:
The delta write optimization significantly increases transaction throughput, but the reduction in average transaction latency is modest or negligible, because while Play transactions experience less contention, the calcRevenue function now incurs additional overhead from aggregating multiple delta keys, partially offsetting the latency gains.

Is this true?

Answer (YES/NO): NO